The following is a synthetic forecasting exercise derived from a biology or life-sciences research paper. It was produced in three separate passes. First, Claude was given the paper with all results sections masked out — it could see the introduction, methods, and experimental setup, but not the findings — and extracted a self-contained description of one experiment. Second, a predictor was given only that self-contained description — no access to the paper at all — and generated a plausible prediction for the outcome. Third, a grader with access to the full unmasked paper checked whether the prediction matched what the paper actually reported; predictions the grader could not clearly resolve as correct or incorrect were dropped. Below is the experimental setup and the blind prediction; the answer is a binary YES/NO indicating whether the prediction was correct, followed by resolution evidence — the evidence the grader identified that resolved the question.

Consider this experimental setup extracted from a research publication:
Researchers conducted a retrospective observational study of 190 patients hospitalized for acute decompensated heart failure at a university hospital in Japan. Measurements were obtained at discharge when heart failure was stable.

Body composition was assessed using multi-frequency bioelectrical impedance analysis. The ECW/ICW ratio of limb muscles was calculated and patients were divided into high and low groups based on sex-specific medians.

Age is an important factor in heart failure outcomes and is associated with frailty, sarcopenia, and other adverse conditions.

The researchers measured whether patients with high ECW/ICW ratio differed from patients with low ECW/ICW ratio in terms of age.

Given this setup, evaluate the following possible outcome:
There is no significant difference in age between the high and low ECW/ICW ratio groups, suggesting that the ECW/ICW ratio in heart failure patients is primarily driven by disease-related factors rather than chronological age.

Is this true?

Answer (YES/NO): NO